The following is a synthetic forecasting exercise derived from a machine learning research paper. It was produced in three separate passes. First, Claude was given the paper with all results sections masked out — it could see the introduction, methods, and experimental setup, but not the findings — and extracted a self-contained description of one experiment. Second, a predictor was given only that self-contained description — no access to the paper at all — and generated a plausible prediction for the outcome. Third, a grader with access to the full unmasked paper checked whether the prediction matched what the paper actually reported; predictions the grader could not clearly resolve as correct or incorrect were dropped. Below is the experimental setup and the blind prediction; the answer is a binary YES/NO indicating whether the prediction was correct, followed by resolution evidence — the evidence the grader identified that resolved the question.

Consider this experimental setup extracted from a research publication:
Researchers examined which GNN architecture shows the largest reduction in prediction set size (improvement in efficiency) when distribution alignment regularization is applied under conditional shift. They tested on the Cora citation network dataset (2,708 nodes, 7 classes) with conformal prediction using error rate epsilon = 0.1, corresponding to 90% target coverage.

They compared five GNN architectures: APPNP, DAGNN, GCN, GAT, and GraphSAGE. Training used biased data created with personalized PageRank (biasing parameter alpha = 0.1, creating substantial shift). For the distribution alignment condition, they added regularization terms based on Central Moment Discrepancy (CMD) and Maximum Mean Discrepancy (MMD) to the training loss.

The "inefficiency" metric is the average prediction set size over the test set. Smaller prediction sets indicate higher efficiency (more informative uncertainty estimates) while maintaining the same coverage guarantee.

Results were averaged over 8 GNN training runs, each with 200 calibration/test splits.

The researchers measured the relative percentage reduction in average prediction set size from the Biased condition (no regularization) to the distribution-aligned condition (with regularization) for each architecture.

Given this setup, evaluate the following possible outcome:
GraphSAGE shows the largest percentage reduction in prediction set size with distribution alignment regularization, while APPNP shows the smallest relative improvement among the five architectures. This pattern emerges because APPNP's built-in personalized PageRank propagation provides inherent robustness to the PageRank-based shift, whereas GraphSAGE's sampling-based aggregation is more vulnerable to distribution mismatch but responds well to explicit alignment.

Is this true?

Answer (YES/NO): NO